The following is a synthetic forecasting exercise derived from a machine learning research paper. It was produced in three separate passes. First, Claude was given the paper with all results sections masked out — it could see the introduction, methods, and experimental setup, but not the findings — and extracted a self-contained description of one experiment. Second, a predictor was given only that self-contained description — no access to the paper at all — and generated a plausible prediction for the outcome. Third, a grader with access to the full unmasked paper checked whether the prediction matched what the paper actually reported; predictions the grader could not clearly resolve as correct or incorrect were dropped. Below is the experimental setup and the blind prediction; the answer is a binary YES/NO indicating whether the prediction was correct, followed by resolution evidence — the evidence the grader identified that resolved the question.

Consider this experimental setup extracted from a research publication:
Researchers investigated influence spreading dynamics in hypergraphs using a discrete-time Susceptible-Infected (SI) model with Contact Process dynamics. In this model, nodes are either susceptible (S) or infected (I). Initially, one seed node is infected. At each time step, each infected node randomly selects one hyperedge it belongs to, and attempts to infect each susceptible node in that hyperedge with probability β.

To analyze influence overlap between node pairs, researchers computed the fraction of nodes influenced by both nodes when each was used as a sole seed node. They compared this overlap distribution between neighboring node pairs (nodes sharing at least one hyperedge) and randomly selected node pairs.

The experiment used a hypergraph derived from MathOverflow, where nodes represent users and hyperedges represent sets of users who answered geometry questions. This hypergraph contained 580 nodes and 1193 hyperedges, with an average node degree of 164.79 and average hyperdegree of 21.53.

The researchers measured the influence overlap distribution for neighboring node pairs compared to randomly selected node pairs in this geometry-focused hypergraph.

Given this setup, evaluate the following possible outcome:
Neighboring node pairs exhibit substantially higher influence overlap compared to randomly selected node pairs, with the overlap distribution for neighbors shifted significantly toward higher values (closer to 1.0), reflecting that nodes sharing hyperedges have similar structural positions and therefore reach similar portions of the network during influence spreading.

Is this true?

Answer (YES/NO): NO